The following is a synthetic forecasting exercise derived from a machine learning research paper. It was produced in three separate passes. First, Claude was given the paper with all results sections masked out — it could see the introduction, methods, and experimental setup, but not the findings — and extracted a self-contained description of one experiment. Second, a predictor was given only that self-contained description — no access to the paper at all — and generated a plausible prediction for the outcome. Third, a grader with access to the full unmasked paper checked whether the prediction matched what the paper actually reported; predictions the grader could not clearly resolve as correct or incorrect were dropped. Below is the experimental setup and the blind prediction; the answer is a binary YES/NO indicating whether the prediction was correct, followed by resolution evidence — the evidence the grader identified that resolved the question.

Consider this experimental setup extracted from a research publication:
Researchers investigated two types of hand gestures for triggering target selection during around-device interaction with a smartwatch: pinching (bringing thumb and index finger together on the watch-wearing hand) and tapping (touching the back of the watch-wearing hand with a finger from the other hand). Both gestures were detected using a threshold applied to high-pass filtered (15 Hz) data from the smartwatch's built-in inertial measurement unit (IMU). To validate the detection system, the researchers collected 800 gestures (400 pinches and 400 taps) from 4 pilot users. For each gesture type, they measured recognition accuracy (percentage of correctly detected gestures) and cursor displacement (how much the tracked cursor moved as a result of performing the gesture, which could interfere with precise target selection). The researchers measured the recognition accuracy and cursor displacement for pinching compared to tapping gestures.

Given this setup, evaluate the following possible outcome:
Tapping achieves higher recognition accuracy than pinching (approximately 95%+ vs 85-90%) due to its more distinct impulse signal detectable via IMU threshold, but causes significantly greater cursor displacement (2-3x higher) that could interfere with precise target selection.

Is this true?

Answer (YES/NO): NO